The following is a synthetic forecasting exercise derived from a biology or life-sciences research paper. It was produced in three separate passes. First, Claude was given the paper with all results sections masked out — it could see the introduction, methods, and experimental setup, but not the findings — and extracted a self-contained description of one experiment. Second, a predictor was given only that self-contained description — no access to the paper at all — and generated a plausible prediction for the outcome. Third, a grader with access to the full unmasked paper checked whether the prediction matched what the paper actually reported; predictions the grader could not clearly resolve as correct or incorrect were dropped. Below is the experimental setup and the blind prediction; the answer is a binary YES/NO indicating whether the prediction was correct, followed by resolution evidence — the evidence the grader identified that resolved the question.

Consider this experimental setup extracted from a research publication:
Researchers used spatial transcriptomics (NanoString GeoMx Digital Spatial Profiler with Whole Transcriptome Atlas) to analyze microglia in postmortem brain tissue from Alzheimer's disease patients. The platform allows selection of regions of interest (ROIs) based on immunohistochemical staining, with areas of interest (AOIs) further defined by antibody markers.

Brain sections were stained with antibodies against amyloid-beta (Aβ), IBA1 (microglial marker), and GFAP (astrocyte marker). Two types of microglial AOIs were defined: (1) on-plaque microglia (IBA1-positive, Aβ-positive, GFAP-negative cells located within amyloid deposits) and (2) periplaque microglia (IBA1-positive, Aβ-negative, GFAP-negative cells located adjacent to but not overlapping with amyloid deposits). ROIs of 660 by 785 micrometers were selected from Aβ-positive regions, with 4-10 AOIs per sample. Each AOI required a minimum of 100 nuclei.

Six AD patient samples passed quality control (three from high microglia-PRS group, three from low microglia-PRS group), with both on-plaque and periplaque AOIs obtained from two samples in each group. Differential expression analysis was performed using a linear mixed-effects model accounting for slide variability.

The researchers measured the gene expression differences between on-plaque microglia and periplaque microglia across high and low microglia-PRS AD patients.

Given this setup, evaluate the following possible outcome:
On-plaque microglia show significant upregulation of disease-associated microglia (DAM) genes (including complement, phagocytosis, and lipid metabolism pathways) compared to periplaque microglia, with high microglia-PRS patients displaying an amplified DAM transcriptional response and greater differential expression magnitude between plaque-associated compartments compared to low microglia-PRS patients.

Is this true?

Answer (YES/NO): NO